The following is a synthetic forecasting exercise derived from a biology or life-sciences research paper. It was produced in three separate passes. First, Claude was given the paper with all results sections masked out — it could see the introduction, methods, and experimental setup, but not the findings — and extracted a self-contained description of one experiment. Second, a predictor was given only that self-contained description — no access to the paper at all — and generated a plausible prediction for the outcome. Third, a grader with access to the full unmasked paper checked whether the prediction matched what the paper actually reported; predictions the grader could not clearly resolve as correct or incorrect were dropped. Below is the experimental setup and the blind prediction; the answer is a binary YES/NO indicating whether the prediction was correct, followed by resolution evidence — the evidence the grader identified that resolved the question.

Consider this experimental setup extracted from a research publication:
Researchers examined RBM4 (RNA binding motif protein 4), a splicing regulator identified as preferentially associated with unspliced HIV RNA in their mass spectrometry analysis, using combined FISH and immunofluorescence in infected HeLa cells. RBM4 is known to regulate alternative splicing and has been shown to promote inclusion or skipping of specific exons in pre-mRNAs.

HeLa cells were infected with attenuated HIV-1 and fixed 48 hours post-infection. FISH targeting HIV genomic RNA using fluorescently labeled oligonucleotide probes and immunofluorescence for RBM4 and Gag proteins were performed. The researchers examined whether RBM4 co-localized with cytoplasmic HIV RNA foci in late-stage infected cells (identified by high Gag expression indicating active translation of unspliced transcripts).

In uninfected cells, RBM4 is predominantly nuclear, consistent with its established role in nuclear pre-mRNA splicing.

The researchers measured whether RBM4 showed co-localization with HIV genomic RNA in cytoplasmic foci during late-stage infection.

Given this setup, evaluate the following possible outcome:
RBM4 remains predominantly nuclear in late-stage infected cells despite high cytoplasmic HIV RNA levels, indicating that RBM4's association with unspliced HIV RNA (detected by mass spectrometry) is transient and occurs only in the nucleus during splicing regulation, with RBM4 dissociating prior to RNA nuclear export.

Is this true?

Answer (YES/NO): NO